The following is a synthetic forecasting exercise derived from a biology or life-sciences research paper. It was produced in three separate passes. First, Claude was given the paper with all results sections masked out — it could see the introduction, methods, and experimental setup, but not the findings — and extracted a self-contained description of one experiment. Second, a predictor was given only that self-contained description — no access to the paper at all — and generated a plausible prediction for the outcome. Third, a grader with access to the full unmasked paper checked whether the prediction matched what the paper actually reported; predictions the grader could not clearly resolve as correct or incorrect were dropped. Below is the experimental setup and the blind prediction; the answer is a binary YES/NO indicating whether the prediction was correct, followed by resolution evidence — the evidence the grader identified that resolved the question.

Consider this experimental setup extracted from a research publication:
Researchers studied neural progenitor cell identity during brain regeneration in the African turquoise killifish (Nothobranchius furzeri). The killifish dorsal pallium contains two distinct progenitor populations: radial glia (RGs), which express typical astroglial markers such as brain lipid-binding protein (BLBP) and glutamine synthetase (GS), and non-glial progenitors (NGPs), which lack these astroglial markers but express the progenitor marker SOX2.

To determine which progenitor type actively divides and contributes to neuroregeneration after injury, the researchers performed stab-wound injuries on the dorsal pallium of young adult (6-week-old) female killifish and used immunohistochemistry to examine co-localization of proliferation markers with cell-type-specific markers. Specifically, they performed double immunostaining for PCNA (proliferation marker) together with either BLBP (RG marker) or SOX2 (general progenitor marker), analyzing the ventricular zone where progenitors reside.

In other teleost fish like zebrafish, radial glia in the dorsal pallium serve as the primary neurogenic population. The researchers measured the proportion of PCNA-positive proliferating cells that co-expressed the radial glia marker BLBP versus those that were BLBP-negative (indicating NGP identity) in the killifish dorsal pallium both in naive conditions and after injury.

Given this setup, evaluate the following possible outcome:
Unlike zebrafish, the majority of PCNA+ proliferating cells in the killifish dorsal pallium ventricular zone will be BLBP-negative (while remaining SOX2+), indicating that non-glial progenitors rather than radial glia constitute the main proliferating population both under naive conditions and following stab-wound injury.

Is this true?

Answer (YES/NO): YES